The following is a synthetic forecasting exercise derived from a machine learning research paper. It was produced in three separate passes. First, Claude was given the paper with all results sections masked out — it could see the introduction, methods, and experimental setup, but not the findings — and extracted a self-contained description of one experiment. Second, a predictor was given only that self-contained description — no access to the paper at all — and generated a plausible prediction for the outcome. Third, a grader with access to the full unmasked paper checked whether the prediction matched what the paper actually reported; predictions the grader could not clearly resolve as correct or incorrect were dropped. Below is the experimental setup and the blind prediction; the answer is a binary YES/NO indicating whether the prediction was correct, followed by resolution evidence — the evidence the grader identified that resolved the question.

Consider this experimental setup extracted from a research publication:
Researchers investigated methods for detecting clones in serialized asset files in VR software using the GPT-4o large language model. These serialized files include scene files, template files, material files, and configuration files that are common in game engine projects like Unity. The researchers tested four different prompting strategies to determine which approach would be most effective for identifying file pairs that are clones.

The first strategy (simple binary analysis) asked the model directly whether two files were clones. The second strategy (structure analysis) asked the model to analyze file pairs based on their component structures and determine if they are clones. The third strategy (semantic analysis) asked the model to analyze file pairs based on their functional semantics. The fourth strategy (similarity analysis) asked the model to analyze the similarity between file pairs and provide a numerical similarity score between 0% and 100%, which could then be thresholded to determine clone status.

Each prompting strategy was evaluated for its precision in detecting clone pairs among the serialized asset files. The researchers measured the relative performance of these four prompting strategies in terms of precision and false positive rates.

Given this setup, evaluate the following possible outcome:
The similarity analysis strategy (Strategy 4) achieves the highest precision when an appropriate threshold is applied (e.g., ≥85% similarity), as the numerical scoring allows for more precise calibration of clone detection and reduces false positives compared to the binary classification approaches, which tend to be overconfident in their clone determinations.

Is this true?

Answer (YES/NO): YES